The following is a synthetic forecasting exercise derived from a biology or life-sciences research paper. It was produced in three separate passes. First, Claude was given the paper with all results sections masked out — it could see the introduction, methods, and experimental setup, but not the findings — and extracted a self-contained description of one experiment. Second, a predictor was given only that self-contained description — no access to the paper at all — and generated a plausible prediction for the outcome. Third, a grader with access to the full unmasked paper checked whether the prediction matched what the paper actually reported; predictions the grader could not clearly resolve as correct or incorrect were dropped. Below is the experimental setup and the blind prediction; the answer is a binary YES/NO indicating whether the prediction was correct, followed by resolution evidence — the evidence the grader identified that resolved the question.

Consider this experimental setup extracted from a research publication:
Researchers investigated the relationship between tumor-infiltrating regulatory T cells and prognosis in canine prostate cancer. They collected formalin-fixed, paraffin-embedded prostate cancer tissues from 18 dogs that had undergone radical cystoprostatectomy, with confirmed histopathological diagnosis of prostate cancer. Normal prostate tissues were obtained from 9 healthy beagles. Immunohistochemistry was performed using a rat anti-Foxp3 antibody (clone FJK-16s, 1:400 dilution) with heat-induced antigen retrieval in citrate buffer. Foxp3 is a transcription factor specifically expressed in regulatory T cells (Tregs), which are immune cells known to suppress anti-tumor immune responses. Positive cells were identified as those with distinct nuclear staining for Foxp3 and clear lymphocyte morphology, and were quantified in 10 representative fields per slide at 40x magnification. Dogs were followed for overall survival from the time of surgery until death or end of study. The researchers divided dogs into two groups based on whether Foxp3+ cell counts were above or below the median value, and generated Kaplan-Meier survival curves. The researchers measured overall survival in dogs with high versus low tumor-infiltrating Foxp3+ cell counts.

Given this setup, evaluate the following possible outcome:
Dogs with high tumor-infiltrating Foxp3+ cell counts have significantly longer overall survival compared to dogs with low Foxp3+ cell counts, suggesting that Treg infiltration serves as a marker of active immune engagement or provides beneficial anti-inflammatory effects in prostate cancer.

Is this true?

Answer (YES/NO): NO